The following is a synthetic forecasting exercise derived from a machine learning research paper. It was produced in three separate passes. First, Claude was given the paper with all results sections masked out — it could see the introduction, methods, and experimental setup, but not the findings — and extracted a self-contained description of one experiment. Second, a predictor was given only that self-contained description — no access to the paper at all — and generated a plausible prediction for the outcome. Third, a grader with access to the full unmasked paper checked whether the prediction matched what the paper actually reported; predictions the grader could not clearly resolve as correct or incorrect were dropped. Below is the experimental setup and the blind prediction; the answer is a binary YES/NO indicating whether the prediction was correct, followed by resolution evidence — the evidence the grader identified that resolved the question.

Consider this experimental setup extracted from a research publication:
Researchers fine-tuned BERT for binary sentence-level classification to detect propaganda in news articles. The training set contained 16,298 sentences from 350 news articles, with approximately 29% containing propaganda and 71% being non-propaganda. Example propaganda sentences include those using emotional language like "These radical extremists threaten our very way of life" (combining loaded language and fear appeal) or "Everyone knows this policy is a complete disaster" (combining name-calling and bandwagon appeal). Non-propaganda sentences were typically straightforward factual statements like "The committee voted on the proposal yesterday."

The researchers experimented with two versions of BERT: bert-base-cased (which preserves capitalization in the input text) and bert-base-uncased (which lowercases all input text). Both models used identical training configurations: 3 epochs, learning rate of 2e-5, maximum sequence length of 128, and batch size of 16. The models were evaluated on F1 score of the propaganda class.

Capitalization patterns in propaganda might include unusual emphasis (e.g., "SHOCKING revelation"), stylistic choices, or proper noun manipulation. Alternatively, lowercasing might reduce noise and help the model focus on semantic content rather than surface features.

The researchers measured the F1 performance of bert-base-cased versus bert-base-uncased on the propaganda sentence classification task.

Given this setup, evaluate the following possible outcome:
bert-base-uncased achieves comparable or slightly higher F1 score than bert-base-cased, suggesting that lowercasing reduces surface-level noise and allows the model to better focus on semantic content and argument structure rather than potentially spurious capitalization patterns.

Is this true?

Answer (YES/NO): YES